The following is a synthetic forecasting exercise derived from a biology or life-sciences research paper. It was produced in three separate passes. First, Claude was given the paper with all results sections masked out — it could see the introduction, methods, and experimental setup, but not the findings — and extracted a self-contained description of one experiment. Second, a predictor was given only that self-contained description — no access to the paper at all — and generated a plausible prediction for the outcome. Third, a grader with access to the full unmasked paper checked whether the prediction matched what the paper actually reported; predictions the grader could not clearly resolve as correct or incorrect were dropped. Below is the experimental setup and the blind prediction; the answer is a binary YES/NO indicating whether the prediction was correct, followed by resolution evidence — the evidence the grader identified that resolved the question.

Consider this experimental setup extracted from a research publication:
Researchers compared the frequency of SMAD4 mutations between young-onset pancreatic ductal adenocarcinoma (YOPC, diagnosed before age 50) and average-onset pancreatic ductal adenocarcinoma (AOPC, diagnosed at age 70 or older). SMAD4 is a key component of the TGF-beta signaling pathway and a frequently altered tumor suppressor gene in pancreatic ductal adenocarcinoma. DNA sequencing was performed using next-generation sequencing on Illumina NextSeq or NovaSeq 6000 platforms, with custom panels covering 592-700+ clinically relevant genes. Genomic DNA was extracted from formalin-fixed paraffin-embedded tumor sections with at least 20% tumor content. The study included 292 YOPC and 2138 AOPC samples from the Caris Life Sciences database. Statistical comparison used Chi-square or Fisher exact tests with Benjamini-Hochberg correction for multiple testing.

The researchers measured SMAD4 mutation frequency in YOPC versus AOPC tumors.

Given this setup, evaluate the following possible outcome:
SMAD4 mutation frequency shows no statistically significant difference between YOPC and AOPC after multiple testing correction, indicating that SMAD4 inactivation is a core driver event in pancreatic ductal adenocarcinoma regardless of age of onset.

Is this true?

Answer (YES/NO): NO